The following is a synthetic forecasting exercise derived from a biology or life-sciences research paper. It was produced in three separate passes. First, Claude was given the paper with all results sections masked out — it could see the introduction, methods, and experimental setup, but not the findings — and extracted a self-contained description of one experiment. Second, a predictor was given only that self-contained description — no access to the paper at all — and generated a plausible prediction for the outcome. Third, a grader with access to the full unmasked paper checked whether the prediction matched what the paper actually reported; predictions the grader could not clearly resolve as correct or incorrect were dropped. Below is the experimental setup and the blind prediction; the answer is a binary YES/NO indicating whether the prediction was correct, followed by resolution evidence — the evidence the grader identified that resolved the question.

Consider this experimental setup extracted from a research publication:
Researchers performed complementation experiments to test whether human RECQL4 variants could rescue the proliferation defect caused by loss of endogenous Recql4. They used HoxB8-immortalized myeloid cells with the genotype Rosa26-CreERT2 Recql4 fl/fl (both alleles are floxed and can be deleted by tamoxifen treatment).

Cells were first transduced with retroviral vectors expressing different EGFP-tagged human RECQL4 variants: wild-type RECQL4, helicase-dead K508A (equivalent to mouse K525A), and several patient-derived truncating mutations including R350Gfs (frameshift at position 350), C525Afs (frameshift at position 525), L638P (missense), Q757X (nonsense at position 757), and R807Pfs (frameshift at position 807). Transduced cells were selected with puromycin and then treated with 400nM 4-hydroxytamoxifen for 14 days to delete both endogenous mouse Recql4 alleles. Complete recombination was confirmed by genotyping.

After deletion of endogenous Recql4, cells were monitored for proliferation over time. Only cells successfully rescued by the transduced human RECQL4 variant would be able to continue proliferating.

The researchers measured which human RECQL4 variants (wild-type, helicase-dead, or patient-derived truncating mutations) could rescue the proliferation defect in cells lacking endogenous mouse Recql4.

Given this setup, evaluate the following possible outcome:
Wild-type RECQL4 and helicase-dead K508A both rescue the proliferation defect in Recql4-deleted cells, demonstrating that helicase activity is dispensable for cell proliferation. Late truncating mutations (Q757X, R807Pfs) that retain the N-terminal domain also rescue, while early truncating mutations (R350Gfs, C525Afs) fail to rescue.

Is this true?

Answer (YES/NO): NO